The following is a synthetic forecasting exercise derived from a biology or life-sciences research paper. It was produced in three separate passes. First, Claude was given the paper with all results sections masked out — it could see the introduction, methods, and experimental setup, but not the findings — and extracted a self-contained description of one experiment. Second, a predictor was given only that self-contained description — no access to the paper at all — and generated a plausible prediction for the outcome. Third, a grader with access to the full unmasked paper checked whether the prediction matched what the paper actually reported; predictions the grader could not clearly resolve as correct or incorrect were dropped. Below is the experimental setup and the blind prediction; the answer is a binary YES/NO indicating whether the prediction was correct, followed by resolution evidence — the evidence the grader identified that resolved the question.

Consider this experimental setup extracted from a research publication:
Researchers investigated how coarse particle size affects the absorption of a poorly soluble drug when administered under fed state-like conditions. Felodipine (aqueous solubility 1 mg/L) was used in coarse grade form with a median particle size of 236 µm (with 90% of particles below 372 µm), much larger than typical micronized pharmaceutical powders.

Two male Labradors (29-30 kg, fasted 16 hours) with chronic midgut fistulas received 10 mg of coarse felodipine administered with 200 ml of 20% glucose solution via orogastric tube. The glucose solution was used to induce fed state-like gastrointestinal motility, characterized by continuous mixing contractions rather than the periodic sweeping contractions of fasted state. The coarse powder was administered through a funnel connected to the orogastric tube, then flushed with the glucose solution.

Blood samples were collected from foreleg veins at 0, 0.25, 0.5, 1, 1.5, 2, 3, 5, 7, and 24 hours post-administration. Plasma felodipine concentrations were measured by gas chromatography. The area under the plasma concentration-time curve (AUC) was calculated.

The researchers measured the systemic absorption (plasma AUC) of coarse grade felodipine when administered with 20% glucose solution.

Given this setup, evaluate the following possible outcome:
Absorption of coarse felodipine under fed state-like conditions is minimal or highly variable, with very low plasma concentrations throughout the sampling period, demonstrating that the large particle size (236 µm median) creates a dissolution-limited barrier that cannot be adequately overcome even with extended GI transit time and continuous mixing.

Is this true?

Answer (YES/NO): NO